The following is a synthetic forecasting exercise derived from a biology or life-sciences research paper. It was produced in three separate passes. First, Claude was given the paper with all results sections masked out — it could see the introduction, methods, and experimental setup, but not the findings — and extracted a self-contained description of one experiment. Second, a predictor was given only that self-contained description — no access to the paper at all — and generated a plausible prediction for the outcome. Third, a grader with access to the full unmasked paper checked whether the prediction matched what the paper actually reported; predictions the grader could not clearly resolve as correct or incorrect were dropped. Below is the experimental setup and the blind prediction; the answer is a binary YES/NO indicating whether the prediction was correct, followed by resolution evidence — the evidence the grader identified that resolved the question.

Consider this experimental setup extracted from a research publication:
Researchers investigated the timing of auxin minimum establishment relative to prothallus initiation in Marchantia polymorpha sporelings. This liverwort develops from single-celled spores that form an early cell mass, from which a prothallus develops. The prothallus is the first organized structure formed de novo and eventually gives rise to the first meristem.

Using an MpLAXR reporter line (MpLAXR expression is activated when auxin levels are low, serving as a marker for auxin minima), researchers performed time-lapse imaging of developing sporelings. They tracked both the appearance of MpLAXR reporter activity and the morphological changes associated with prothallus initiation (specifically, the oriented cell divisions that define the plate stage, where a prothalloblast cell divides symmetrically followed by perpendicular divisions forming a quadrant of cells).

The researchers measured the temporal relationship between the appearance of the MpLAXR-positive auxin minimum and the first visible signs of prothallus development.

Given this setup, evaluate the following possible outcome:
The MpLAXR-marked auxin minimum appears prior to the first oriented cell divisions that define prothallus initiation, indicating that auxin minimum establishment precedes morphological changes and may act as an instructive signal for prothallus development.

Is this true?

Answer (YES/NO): YES